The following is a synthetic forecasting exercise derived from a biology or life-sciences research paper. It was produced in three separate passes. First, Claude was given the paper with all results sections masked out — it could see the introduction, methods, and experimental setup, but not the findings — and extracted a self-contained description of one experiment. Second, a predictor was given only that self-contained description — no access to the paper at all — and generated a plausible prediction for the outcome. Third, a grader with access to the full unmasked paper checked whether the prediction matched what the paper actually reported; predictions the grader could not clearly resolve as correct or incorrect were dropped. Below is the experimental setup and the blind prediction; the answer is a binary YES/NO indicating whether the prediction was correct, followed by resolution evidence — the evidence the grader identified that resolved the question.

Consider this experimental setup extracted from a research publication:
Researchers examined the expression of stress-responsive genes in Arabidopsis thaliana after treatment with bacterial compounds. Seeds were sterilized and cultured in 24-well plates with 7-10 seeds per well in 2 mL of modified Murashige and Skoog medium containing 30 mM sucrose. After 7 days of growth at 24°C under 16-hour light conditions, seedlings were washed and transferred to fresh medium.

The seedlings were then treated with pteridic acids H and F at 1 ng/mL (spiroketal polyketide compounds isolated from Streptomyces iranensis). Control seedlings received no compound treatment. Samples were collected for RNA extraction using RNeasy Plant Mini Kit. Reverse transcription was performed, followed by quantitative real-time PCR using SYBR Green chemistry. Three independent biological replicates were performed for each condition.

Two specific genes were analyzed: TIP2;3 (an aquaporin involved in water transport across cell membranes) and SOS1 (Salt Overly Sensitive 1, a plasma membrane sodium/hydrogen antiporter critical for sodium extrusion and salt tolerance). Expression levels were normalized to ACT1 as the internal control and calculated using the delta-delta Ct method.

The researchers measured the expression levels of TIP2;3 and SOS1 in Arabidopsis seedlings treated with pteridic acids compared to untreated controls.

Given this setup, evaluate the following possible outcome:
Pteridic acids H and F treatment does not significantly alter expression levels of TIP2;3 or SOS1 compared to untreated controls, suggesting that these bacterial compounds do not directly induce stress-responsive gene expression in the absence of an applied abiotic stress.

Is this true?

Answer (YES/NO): NO